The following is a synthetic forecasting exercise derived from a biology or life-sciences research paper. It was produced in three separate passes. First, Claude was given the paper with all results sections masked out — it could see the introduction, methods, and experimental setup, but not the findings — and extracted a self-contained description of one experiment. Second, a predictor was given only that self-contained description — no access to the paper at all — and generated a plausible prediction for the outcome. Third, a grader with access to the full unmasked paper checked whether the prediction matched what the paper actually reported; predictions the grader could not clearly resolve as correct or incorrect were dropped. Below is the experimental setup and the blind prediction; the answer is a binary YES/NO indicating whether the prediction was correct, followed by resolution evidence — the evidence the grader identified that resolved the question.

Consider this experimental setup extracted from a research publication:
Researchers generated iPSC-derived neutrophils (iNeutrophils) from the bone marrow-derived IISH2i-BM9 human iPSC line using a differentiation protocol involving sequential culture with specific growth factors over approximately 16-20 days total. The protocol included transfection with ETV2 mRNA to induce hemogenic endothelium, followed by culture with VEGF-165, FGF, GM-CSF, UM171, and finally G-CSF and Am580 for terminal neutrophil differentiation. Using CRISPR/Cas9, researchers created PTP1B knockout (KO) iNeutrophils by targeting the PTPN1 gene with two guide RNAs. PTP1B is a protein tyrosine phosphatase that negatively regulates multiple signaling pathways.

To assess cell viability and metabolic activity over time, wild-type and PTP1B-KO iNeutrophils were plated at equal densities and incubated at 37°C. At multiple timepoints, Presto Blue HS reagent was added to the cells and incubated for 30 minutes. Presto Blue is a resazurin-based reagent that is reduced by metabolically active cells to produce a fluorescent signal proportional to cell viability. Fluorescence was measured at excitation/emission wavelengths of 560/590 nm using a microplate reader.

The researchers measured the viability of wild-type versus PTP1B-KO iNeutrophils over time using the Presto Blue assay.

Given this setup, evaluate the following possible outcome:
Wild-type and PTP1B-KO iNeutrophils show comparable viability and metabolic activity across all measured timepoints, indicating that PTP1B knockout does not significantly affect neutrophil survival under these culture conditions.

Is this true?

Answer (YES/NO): YES